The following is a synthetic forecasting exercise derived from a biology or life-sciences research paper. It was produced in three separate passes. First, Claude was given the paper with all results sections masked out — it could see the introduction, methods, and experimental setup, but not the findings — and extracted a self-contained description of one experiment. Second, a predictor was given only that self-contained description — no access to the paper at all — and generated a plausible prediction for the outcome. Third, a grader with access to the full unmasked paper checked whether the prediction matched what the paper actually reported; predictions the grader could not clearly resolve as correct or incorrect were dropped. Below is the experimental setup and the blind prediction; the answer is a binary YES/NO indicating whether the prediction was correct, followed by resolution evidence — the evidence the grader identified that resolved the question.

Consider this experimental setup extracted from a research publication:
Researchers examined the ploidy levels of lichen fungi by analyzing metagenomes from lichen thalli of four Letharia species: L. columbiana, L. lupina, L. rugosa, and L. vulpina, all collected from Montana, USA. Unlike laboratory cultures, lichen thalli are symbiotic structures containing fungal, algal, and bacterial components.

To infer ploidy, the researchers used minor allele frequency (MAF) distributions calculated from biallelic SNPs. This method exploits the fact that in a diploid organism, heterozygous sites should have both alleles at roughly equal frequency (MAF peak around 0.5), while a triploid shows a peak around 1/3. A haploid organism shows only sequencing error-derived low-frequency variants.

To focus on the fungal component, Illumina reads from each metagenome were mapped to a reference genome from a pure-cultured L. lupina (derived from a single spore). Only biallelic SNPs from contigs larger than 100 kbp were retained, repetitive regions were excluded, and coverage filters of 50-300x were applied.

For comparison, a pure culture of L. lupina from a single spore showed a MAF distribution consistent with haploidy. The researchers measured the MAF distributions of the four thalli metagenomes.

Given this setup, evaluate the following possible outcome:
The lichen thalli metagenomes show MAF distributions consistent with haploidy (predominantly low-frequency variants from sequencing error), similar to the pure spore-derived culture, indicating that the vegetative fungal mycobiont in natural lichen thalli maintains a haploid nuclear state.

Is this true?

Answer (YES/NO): NO